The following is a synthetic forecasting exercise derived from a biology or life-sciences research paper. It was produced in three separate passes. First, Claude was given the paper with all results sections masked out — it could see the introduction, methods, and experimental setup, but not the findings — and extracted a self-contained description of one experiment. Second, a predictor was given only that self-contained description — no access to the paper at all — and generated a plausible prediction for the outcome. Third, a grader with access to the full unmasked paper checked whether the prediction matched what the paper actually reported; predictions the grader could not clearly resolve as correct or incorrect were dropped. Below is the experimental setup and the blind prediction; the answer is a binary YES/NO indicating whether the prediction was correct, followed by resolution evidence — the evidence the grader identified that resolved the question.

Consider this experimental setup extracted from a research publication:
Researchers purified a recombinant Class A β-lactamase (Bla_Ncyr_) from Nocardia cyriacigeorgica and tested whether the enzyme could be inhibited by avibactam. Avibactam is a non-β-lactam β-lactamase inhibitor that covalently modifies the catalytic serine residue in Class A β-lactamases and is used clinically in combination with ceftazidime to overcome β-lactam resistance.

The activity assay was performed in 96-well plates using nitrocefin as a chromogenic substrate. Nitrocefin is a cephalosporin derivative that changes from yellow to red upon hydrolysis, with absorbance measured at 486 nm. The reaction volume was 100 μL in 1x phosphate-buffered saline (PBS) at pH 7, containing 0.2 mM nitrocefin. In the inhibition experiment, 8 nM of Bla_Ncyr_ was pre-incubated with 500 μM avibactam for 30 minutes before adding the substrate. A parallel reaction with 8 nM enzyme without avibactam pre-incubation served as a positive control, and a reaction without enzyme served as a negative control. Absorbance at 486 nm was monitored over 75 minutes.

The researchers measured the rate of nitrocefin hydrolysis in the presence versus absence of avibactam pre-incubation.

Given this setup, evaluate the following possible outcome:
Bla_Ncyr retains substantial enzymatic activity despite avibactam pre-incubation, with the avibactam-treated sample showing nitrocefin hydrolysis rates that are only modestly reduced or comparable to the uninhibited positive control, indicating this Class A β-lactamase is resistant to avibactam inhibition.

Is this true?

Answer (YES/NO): NO